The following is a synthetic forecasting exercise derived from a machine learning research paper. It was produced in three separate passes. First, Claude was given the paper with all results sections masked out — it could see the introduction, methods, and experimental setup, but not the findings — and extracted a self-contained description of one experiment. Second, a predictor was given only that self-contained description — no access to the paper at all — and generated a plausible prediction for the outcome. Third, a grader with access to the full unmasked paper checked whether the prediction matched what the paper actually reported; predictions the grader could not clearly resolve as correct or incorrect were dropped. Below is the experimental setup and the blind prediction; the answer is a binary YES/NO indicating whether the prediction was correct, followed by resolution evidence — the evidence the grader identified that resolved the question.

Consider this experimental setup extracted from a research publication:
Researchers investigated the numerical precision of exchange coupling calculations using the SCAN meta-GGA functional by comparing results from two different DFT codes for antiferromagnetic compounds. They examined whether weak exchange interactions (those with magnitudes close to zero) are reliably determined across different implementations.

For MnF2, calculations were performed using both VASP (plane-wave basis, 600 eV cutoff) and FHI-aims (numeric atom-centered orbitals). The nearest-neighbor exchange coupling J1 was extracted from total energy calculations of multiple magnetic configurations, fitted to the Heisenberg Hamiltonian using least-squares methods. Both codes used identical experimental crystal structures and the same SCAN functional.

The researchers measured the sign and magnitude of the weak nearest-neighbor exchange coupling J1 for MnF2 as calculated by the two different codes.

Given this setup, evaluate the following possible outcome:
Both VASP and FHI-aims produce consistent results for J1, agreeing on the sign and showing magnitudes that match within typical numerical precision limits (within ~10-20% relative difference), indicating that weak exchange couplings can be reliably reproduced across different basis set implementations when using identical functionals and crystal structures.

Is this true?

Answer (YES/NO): NO